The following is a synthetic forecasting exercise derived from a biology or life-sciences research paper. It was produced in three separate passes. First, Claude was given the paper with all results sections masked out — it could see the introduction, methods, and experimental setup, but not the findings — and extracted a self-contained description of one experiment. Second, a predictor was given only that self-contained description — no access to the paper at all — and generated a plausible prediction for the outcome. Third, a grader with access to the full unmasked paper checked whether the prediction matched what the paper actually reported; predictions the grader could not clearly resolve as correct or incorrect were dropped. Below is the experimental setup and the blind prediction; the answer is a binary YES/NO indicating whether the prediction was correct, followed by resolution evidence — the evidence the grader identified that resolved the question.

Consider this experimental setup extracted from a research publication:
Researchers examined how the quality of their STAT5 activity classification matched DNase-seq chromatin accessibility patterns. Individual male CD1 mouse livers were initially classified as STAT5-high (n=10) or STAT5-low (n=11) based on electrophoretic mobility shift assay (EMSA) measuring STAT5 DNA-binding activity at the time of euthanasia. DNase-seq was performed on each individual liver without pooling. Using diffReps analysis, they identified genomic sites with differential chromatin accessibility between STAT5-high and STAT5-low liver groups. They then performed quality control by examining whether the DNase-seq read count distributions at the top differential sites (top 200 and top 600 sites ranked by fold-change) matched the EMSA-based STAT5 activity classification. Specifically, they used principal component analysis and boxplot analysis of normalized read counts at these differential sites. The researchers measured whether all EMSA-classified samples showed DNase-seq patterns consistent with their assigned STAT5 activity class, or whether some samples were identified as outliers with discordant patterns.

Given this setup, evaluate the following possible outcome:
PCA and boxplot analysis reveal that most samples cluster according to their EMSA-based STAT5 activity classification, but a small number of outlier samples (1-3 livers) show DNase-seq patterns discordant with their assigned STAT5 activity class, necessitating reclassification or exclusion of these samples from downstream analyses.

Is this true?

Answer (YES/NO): YES